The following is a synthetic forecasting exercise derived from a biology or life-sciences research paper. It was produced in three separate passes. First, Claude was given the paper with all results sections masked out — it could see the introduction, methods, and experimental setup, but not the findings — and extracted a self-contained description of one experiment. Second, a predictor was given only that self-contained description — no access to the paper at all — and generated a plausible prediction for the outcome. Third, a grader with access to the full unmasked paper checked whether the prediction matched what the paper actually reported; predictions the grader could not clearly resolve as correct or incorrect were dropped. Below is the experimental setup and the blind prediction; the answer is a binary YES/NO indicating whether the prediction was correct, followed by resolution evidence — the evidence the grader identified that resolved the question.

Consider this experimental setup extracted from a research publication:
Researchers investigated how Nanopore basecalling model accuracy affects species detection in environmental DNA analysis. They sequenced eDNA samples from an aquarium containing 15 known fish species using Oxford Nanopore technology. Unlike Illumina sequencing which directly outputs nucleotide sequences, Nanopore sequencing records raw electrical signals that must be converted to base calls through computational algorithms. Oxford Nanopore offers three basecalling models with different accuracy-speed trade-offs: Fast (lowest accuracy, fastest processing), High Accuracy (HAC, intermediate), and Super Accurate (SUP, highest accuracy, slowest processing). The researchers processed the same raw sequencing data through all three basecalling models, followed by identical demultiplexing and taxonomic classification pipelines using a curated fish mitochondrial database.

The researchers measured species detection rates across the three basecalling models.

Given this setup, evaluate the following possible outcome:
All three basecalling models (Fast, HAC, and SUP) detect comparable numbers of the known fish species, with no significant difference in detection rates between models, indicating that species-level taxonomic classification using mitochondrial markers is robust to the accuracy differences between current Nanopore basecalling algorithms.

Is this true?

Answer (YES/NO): NO